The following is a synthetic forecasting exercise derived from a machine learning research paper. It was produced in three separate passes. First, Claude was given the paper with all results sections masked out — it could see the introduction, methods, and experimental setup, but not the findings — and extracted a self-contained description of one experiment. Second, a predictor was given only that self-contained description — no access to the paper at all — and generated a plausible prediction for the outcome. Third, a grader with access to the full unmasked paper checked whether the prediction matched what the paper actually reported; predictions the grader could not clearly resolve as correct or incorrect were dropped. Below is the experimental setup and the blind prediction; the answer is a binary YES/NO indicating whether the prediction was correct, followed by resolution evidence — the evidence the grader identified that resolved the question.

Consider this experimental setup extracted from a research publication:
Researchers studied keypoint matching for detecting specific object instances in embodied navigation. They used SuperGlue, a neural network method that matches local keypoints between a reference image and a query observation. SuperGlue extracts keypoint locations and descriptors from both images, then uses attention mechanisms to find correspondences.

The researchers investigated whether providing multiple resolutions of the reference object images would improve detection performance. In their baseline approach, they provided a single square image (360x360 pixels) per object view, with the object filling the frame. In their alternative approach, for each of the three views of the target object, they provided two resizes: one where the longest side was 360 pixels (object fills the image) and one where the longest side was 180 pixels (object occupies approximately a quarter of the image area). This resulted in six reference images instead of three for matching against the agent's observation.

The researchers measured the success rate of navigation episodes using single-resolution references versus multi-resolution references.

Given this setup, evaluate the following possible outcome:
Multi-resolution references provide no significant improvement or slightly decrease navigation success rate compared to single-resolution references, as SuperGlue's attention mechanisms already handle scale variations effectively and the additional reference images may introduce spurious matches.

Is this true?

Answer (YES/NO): NO